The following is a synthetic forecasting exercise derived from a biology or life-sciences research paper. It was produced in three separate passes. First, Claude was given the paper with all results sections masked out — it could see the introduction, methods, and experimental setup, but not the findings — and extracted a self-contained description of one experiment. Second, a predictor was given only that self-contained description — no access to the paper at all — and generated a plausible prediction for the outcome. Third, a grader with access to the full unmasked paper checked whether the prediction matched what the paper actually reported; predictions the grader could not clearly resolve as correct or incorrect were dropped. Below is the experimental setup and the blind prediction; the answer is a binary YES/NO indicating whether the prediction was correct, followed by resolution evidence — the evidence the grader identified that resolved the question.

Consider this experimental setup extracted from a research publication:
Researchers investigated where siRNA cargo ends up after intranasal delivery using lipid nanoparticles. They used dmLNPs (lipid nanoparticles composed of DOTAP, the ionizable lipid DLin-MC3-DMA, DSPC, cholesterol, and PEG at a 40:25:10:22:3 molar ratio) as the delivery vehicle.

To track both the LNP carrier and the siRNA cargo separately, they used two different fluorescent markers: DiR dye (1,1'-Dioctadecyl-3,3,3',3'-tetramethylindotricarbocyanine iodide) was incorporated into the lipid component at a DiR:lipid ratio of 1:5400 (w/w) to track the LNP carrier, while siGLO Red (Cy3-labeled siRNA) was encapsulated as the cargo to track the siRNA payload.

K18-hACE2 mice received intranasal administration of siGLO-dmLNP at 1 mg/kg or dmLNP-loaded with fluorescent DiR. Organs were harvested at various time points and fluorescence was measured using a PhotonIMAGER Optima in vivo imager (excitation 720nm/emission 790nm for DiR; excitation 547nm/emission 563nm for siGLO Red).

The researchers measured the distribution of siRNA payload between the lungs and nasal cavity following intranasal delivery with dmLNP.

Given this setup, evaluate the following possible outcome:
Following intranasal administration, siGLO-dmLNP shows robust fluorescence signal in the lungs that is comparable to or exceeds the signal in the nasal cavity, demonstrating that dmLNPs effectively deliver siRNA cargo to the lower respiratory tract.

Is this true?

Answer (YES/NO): YES